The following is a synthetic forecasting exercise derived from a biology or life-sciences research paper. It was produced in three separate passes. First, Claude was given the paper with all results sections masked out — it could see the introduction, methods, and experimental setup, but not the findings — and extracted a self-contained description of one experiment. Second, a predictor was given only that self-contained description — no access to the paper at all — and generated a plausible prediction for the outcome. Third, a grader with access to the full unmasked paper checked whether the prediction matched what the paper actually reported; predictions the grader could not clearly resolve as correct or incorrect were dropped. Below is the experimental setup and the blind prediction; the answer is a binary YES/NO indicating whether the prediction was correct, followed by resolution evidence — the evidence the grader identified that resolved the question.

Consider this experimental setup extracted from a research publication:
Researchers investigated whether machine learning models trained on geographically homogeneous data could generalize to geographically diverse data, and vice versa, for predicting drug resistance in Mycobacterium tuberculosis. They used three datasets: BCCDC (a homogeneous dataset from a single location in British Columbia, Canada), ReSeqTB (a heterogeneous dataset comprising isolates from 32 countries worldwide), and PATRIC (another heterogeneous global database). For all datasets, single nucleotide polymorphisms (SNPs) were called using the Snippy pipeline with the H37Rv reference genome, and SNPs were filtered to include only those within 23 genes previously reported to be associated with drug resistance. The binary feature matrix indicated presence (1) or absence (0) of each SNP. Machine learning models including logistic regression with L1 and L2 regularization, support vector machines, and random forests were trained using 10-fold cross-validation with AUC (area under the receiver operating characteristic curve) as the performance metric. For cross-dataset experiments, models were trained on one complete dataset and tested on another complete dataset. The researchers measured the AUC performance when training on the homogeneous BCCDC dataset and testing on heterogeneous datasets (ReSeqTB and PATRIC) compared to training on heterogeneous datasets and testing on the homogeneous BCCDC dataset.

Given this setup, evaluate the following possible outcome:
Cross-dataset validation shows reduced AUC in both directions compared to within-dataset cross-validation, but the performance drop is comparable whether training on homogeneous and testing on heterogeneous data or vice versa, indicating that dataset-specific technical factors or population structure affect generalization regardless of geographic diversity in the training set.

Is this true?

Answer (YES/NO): NO